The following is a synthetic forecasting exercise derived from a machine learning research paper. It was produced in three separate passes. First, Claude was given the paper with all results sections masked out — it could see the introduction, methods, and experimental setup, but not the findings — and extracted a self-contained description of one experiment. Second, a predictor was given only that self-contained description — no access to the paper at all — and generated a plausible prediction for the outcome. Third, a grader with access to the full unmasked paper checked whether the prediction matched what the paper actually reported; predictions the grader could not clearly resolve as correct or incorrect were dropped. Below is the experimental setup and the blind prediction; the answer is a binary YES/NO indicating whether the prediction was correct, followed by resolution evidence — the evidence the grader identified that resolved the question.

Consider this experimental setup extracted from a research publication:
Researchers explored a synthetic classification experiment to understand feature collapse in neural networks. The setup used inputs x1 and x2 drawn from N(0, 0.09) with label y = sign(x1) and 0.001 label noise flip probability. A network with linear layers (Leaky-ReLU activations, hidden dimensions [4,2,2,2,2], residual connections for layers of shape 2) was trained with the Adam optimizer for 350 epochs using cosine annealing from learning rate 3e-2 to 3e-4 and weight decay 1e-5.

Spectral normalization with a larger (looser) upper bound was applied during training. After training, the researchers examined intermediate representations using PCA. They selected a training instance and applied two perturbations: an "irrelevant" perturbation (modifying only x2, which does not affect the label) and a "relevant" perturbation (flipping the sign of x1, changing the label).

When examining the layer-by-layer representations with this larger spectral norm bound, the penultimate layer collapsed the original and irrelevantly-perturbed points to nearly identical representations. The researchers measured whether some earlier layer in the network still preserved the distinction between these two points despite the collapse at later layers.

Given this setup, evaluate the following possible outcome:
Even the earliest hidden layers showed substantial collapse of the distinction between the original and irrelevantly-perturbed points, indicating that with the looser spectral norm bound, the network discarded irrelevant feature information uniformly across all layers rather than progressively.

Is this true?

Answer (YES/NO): NO